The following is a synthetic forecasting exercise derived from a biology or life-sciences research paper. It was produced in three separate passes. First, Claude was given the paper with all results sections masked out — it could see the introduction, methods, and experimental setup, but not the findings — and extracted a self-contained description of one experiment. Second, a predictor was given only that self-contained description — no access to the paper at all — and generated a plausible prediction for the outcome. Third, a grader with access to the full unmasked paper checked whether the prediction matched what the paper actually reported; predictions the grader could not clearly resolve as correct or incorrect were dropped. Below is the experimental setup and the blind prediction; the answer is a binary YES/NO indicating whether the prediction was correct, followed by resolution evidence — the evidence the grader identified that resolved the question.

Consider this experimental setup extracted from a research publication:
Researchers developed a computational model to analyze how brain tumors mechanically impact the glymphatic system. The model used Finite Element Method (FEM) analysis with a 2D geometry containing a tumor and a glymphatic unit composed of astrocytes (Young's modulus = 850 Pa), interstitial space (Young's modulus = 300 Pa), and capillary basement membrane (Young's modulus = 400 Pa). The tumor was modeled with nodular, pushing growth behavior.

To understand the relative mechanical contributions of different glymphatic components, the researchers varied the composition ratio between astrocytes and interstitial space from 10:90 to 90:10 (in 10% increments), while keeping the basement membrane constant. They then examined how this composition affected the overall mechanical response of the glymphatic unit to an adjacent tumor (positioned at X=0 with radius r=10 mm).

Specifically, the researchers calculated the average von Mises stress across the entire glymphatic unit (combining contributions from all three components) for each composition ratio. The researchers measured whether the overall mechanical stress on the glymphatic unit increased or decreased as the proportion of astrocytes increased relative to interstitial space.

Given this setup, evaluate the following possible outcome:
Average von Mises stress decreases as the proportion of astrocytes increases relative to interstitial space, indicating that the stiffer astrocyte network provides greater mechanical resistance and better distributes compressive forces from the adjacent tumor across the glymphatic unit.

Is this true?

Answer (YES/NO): YES